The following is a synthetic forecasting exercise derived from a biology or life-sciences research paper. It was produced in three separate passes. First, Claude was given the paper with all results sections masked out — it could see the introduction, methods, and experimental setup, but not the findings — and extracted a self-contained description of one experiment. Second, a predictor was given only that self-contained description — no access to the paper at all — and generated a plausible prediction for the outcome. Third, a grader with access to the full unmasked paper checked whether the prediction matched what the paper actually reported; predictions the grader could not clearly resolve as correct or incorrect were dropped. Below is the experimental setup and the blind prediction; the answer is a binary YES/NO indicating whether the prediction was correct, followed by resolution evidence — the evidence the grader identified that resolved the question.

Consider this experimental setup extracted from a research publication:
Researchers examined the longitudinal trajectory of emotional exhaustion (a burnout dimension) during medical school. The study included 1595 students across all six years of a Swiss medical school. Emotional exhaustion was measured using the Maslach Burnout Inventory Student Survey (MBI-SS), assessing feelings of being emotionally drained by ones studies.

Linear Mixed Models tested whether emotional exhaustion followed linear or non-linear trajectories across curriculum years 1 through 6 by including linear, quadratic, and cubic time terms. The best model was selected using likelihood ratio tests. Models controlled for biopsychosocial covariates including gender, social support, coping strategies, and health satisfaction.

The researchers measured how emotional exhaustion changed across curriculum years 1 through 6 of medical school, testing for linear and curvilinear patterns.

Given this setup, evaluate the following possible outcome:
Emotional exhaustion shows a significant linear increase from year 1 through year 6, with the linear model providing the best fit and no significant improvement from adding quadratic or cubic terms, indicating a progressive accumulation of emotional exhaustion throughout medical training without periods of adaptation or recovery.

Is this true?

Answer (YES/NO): NO